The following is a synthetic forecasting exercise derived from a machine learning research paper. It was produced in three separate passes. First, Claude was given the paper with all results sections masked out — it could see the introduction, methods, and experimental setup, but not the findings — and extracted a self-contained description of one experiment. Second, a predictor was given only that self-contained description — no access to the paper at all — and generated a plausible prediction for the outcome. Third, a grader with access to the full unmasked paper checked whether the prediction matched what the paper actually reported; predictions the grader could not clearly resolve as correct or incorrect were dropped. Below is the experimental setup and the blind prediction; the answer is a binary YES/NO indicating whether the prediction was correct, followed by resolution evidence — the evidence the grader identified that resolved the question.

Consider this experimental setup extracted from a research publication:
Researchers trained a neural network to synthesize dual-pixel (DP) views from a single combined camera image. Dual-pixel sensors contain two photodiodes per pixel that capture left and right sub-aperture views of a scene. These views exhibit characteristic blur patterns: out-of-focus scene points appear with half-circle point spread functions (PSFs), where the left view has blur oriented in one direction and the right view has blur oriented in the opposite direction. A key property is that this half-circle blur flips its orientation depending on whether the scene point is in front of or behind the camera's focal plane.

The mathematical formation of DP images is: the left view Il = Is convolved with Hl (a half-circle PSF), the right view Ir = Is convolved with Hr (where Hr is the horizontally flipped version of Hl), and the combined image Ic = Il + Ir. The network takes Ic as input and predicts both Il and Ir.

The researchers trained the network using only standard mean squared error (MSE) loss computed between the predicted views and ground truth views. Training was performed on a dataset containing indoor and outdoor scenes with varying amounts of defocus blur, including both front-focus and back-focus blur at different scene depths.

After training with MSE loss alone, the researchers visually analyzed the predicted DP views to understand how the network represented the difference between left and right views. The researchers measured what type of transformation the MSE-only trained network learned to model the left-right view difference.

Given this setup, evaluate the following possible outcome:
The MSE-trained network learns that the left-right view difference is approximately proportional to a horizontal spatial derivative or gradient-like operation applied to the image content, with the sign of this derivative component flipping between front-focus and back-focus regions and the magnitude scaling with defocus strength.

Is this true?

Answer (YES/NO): NO